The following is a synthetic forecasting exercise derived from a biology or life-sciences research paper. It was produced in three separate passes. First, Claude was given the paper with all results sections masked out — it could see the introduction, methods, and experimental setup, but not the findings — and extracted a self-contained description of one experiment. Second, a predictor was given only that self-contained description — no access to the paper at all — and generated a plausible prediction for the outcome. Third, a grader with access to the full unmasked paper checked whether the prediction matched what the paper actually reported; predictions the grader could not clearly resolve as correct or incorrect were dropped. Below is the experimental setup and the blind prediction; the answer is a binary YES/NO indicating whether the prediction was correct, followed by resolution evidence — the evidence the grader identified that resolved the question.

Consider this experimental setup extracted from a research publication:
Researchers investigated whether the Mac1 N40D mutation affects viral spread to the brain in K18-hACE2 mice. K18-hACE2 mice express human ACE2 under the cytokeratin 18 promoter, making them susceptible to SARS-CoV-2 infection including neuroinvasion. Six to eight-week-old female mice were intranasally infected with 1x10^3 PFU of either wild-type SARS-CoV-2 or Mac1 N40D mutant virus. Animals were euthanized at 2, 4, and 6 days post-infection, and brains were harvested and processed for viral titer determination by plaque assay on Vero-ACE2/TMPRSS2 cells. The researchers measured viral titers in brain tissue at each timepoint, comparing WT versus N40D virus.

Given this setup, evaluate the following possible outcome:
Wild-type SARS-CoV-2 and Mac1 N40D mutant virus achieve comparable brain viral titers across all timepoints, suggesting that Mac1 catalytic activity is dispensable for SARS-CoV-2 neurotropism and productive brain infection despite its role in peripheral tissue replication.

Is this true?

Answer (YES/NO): NO